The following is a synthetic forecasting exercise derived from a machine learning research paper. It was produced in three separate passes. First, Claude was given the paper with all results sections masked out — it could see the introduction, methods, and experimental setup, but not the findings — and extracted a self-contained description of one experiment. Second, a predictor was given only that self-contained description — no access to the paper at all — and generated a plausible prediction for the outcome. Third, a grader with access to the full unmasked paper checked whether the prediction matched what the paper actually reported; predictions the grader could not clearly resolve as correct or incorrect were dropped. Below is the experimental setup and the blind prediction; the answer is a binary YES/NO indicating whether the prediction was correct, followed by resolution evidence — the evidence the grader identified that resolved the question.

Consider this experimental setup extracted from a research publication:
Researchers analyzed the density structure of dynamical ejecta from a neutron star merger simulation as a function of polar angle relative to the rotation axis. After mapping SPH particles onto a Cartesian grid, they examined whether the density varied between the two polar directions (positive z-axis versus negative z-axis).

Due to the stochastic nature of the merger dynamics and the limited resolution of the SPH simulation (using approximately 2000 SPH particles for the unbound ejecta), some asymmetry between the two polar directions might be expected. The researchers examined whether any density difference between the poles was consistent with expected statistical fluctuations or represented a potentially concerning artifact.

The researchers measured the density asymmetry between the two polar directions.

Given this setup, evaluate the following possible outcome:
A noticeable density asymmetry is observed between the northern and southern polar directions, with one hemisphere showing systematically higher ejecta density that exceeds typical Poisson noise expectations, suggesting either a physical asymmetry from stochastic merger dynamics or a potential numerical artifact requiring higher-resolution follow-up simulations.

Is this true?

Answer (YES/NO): YES